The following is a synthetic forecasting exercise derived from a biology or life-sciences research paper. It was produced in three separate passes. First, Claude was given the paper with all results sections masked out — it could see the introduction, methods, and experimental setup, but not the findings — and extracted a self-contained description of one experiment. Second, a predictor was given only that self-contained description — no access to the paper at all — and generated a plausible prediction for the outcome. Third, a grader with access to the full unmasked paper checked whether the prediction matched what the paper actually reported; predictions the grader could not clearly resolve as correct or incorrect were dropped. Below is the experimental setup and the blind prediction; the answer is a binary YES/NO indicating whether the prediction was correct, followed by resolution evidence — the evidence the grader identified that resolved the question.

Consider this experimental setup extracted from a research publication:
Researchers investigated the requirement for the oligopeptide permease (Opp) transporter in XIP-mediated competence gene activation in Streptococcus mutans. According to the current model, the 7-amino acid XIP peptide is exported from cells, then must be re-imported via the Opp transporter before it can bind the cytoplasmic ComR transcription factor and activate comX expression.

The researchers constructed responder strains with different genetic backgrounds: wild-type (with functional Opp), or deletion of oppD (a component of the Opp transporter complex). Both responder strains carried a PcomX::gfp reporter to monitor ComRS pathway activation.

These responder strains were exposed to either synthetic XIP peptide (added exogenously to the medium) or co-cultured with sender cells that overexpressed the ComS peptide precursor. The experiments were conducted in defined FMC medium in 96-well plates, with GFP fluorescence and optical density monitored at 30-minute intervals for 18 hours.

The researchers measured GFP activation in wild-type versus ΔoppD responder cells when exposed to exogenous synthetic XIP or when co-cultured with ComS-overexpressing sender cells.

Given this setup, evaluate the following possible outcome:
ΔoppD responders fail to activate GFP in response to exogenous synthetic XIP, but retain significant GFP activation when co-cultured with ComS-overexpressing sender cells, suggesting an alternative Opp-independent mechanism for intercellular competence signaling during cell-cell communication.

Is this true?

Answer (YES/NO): NO